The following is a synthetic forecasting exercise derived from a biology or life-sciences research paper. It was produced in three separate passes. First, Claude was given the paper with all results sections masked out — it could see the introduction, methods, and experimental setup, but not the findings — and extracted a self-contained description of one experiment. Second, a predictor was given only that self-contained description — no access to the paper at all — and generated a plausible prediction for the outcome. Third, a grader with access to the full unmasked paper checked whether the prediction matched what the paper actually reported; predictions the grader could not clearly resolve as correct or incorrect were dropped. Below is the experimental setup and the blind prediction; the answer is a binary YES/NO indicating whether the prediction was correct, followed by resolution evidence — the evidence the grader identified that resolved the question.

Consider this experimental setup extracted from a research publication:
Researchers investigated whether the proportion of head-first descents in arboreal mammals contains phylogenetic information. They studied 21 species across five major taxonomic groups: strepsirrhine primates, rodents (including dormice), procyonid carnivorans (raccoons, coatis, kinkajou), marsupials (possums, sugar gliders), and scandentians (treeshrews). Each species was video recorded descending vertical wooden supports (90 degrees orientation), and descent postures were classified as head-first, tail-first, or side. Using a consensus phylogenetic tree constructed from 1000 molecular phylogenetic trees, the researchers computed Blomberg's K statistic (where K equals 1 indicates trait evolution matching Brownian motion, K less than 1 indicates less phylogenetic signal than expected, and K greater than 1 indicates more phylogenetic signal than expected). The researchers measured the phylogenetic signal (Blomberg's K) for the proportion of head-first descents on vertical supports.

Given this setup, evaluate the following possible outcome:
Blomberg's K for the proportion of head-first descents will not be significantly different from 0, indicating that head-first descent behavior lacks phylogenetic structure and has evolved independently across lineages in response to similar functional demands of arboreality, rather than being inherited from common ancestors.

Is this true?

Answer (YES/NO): NO